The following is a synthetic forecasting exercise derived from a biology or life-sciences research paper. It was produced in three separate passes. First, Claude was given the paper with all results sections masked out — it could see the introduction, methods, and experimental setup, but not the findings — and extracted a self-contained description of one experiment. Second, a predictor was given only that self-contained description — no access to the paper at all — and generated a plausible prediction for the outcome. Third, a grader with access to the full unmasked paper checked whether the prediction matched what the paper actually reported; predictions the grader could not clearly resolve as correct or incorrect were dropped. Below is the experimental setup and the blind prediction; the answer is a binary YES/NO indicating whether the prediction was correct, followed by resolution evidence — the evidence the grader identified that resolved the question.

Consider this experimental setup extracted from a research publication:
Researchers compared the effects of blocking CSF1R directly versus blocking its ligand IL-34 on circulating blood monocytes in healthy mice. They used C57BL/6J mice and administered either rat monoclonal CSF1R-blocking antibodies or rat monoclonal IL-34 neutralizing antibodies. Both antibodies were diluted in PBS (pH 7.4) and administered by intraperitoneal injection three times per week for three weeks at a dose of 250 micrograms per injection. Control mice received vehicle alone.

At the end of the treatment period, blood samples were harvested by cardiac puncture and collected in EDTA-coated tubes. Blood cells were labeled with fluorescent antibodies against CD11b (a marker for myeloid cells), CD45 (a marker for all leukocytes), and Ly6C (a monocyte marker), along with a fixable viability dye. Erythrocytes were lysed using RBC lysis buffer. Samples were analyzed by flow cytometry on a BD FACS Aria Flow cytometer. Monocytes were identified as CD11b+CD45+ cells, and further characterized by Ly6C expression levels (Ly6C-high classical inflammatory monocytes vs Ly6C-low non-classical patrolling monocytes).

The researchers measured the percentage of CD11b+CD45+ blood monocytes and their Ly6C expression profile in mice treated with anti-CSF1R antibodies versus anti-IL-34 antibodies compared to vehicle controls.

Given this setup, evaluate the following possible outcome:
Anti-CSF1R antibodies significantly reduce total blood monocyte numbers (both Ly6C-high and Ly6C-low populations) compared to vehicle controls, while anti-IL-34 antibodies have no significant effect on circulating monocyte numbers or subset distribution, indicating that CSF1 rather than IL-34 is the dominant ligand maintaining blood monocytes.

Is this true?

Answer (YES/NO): NO